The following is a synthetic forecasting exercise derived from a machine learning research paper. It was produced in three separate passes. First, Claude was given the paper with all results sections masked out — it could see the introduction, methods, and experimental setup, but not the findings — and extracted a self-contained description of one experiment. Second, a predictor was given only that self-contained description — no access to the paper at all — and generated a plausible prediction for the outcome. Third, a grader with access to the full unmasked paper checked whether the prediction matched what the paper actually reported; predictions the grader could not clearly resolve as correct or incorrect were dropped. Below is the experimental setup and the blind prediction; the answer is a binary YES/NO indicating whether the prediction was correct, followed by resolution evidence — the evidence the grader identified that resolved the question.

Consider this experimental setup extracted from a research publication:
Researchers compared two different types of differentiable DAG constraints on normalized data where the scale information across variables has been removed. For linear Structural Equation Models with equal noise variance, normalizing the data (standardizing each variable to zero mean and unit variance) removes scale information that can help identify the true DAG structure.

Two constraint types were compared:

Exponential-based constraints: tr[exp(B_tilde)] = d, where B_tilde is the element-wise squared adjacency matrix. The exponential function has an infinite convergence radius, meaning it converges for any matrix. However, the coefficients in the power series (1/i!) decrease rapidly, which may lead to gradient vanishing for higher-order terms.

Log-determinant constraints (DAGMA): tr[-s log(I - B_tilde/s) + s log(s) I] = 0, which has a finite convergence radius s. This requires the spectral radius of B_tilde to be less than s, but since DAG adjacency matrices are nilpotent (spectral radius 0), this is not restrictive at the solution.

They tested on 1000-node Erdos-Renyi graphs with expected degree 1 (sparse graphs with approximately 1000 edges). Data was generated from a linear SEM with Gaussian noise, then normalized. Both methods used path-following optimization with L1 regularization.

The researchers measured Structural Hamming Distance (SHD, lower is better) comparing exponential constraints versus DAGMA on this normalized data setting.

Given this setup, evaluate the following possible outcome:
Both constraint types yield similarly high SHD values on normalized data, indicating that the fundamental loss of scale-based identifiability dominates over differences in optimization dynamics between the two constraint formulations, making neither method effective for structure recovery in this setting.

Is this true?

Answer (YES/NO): NO